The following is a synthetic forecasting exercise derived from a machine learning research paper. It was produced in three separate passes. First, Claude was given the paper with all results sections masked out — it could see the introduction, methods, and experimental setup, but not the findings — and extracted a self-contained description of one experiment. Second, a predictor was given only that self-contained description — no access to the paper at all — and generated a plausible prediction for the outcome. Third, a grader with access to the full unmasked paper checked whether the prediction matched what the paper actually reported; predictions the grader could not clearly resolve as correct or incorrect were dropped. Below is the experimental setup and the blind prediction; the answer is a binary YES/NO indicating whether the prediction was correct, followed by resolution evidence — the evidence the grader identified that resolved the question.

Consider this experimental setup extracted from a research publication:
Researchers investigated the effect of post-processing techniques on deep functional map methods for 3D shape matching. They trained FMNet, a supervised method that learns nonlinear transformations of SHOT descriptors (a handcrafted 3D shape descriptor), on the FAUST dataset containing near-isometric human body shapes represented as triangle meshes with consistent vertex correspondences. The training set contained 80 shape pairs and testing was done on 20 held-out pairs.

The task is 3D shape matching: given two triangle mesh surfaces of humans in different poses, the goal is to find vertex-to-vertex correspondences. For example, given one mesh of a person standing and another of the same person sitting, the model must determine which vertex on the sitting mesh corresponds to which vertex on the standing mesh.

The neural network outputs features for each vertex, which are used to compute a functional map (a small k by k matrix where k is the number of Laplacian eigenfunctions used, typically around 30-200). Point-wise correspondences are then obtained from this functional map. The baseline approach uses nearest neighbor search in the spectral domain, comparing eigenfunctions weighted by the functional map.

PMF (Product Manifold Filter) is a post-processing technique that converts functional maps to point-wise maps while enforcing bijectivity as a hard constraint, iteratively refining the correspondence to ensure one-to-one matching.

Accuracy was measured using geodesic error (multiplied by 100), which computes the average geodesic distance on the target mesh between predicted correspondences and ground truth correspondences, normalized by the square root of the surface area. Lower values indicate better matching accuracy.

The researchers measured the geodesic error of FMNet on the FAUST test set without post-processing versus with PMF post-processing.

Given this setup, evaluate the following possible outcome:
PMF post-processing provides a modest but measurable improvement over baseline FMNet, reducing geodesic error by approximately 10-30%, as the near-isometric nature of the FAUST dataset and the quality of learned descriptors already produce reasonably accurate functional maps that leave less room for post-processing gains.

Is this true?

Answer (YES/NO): NO